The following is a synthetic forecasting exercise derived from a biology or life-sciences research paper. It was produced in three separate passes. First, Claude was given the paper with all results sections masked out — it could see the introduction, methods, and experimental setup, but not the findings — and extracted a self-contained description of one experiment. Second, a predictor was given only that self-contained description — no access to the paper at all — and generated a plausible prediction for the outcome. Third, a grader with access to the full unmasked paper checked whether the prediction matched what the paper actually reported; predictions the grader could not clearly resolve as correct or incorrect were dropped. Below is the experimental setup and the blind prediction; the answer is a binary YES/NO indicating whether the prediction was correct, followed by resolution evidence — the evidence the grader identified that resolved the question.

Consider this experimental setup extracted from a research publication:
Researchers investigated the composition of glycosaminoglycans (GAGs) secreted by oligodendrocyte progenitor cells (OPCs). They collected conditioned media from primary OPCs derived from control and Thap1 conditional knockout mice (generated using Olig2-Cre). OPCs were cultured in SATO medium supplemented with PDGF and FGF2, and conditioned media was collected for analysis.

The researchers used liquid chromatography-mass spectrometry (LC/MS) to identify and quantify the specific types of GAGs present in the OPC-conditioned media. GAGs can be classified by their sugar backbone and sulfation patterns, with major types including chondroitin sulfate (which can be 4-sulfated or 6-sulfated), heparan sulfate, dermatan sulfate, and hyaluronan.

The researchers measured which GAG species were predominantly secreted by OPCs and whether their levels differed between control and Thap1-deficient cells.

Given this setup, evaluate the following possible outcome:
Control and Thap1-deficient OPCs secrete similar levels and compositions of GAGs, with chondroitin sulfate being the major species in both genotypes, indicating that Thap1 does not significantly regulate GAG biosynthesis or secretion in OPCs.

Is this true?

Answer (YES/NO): NO